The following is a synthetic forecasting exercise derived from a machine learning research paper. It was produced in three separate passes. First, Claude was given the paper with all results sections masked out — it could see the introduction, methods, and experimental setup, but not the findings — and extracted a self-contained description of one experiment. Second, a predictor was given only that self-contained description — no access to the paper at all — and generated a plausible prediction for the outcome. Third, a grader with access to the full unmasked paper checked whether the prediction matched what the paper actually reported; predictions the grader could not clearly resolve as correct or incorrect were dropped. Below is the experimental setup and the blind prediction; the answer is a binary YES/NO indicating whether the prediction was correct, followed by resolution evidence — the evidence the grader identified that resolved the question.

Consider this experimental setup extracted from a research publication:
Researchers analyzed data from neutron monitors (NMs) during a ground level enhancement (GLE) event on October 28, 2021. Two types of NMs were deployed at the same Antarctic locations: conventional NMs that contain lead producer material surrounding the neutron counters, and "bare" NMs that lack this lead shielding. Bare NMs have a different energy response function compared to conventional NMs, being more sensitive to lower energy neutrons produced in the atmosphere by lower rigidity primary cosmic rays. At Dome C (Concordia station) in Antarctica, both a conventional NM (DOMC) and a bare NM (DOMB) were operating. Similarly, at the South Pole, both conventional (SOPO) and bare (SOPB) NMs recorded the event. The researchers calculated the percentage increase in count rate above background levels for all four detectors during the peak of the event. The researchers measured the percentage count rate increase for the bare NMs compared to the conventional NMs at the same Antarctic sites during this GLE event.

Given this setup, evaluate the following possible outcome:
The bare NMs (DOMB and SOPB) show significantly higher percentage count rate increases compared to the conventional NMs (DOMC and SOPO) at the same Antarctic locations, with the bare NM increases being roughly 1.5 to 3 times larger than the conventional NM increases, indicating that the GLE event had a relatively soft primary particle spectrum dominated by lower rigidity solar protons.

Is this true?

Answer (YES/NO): NO